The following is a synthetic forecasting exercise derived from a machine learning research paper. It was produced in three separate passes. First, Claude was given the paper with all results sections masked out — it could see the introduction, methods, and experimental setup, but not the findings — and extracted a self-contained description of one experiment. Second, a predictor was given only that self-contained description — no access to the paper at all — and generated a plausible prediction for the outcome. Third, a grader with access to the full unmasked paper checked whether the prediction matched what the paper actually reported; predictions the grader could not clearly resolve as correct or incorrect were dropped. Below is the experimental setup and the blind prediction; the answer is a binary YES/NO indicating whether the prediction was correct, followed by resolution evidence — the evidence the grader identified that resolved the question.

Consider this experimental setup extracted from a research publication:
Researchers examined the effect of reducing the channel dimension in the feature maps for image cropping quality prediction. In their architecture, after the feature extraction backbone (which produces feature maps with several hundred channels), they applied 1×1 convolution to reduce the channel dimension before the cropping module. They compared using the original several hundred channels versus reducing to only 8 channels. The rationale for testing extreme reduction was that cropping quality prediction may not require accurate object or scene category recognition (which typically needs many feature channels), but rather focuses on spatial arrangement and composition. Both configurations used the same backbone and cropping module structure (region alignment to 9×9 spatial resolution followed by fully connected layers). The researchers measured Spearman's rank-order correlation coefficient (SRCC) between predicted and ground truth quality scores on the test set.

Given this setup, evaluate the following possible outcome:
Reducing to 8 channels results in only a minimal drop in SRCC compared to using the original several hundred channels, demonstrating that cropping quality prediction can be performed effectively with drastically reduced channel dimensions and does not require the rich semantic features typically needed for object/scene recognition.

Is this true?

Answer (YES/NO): YES